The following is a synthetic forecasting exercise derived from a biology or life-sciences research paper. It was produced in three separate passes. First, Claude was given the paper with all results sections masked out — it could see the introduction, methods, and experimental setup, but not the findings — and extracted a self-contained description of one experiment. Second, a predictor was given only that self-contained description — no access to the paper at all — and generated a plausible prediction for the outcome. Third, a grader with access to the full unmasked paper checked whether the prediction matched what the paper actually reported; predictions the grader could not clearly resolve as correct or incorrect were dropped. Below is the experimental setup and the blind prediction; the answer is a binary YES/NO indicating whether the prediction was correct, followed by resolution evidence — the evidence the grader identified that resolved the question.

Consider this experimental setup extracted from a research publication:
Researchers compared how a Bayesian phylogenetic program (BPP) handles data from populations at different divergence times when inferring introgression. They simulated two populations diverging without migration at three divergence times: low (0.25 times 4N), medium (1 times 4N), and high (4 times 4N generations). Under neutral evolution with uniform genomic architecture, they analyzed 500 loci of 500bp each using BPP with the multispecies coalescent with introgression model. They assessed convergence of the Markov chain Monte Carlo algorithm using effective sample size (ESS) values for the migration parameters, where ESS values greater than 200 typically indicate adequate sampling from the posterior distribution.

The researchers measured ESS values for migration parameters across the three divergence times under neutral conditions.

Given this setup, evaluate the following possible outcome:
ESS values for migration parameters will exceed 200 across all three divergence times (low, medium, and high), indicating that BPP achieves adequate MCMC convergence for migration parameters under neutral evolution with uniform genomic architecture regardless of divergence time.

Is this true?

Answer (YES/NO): NO